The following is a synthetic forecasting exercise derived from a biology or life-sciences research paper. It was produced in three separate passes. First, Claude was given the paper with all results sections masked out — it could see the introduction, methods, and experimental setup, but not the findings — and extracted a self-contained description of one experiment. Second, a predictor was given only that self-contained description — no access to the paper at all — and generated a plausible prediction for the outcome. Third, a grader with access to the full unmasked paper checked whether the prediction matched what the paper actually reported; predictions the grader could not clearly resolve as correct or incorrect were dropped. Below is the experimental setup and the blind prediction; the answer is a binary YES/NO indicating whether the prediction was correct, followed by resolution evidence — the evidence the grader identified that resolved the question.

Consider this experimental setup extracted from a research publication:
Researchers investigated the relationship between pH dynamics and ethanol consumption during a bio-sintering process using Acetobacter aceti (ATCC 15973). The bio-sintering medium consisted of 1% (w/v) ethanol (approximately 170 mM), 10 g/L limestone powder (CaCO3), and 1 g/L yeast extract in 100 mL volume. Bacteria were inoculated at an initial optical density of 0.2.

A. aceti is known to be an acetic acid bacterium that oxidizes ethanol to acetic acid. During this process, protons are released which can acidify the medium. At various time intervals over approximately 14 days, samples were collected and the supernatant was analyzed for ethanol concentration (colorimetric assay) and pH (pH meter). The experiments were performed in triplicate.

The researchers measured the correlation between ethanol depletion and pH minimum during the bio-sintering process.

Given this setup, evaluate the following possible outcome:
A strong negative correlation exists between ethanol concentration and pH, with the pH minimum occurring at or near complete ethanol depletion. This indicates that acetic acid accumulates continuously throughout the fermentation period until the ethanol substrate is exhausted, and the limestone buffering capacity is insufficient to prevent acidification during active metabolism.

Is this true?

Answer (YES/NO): YES